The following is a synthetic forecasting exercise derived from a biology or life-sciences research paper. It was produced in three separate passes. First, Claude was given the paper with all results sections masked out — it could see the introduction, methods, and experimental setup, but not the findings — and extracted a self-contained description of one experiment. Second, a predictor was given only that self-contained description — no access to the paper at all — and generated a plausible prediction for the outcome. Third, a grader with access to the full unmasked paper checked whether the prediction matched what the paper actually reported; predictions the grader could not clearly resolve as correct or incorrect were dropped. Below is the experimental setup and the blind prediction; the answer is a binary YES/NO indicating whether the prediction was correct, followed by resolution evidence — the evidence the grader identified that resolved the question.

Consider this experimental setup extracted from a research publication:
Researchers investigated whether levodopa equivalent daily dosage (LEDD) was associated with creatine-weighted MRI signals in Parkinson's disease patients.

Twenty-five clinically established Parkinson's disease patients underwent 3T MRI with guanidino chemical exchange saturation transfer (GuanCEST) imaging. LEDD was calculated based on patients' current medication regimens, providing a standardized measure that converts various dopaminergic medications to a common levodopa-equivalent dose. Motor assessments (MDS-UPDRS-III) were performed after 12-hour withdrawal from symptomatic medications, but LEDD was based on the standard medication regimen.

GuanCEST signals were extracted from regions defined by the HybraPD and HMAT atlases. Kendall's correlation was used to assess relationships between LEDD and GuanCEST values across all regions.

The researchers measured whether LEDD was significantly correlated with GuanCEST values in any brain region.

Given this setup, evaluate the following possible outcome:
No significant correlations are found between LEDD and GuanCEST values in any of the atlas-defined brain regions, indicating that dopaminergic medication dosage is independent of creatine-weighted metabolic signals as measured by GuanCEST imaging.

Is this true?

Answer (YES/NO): YES